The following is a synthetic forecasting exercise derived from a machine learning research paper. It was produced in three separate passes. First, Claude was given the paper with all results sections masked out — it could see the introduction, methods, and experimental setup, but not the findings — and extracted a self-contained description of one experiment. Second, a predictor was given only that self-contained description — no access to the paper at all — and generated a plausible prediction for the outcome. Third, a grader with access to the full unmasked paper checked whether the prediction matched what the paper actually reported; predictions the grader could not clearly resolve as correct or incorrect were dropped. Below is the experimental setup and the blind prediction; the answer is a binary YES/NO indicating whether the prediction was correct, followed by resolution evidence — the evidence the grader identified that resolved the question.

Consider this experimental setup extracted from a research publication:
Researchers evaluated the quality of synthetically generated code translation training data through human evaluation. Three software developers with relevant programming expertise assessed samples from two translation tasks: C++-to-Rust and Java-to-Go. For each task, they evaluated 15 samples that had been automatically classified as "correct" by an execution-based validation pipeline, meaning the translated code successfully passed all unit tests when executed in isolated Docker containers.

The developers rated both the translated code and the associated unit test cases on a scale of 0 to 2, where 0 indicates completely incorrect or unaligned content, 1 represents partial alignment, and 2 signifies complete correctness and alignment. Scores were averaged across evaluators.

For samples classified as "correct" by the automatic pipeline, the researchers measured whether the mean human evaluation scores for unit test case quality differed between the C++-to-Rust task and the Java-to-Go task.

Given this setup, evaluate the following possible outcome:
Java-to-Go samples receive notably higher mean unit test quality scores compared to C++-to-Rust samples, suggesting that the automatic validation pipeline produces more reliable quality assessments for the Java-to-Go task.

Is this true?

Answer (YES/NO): NO